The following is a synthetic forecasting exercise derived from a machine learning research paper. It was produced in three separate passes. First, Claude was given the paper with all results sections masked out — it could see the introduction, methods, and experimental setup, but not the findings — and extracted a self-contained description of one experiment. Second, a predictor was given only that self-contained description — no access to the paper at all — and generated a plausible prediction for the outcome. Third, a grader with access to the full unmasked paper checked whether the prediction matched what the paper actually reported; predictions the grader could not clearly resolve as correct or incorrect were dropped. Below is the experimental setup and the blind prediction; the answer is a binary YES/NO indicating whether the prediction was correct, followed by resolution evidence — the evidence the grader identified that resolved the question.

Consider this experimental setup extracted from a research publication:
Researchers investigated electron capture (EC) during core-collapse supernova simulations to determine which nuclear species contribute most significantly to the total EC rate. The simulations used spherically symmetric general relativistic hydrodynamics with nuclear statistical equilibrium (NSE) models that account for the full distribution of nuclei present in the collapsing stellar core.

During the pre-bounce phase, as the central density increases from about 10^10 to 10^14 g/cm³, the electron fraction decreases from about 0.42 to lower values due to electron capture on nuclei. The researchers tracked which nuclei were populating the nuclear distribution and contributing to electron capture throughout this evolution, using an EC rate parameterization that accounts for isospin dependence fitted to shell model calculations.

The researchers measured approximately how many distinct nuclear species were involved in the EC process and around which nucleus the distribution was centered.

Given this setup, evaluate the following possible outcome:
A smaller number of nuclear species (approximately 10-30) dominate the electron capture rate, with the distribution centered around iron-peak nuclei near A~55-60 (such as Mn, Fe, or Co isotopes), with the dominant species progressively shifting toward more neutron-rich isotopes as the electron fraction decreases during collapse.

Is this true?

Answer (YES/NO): NO